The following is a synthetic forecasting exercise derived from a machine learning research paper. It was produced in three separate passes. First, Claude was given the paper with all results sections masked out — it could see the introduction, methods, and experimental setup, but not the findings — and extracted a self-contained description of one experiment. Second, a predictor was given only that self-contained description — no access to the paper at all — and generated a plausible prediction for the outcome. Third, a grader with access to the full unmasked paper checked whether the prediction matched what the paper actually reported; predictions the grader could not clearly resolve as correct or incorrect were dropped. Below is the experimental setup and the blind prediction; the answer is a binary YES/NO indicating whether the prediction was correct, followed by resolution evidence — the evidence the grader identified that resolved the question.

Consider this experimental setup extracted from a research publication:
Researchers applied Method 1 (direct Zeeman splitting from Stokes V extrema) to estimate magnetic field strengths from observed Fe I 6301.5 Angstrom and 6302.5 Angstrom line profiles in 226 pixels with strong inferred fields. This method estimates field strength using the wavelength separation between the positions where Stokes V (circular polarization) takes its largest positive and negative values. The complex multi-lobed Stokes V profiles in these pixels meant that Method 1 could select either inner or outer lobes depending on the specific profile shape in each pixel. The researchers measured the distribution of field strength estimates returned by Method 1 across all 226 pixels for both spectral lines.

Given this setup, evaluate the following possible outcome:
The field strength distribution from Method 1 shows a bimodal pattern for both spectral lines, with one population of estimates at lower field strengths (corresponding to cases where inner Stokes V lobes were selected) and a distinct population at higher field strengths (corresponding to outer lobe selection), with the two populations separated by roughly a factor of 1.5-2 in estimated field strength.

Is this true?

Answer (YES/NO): YES